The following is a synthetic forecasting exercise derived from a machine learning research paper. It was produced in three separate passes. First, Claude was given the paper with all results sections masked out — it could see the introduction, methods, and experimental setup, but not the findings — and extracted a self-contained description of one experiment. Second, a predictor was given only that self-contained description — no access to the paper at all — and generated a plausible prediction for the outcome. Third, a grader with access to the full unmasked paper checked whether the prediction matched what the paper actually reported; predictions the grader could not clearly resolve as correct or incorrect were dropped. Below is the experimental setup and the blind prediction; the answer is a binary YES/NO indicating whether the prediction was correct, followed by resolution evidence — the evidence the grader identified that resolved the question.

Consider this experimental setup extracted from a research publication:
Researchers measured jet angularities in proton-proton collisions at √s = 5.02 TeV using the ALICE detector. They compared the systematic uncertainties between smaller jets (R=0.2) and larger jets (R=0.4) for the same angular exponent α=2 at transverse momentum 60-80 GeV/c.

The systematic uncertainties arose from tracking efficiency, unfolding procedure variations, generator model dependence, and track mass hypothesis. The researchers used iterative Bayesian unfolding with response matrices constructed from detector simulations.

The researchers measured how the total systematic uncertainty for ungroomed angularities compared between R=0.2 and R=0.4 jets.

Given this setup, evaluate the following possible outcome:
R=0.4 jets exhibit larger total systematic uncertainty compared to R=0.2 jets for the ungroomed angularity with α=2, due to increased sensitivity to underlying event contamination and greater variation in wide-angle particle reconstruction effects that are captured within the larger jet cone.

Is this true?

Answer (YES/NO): NO